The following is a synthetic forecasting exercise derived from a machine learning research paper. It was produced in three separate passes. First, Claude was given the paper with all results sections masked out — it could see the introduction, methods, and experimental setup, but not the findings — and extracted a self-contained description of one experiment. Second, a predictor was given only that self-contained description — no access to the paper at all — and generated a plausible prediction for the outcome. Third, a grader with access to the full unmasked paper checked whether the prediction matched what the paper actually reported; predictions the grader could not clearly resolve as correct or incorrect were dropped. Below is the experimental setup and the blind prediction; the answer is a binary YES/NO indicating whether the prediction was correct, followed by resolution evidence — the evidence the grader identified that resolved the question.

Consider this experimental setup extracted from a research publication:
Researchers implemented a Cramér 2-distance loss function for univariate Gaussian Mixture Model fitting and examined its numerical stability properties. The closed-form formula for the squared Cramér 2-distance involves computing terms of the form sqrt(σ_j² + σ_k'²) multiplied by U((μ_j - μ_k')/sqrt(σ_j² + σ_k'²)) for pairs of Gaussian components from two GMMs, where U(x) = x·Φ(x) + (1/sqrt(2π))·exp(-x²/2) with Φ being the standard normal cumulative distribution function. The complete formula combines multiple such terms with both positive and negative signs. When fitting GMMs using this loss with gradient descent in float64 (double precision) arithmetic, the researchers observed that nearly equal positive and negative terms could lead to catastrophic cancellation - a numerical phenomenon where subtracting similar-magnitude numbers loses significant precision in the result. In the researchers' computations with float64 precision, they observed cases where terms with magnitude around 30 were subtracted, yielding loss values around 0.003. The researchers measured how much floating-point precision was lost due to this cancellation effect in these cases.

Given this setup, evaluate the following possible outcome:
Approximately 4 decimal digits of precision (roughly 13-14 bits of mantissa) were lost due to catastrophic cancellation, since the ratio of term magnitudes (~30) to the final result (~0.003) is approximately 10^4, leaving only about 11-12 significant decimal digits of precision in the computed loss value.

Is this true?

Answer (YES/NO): NO